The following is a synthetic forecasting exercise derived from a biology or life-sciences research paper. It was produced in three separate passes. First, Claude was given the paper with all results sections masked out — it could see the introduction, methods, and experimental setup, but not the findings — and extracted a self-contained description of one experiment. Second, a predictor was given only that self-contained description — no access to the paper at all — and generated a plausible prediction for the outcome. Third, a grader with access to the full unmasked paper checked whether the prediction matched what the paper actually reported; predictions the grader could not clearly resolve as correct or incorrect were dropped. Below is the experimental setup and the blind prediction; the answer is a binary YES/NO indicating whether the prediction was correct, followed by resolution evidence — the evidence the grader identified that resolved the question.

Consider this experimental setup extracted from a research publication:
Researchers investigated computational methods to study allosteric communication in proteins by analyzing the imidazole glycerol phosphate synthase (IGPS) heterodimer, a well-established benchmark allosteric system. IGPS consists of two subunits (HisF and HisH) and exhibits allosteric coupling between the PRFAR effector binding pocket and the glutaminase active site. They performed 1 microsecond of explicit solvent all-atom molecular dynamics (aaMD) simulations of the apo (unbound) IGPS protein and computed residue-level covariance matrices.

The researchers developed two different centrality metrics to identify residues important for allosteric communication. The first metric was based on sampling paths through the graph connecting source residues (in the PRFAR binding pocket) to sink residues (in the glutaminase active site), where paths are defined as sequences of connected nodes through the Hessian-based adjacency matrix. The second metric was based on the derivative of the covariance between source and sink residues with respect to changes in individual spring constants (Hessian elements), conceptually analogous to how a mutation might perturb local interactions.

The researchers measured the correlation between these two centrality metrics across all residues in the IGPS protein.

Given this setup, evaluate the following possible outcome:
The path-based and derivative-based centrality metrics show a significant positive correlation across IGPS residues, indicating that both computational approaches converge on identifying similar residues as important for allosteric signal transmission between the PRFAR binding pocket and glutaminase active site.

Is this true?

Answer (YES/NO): NO